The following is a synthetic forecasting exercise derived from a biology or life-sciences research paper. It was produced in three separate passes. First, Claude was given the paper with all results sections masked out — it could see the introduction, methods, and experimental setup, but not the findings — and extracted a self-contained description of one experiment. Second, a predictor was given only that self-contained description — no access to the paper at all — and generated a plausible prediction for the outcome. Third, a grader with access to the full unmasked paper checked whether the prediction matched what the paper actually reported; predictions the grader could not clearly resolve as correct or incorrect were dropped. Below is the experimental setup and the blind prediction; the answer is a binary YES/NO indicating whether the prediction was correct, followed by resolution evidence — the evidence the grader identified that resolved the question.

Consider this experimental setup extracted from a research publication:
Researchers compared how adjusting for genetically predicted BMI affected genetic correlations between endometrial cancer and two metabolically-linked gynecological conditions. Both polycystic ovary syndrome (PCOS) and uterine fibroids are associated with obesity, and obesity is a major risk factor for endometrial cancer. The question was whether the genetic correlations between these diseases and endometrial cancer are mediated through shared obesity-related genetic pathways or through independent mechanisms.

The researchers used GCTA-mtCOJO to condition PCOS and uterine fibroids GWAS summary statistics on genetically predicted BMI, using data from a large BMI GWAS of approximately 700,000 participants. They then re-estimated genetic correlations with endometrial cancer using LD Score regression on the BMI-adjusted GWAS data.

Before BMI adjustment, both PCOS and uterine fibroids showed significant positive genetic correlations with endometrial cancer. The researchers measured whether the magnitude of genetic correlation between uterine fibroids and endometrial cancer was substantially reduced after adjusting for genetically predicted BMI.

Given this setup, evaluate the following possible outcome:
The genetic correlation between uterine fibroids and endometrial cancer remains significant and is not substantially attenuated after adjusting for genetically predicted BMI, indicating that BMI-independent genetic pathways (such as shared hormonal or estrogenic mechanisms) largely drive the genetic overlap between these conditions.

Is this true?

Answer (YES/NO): YES